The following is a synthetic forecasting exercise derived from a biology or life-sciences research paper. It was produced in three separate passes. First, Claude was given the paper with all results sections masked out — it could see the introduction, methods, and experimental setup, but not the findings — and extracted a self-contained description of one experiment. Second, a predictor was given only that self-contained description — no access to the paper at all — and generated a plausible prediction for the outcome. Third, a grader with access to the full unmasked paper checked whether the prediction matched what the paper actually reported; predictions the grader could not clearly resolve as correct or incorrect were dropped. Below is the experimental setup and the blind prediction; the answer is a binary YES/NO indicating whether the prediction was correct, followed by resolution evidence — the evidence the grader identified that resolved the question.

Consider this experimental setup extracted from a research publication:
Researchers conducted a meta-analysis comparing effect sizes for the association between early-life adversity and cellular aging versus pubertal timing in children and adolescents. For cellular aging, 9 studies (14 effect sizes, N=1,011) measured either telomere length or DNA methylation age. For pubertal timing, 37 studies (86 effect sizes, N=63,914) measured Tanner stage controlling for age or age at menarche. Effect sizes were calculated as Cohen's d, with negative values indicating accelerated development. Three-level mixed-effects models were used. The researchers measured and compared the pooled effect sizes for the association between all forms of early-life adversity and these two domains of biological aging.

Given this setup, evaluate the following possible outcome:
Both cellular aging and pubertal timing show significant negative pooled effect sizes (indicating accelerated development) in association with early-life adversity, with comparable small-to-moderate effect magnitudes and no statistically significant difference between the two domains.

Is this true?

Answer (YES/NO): NO